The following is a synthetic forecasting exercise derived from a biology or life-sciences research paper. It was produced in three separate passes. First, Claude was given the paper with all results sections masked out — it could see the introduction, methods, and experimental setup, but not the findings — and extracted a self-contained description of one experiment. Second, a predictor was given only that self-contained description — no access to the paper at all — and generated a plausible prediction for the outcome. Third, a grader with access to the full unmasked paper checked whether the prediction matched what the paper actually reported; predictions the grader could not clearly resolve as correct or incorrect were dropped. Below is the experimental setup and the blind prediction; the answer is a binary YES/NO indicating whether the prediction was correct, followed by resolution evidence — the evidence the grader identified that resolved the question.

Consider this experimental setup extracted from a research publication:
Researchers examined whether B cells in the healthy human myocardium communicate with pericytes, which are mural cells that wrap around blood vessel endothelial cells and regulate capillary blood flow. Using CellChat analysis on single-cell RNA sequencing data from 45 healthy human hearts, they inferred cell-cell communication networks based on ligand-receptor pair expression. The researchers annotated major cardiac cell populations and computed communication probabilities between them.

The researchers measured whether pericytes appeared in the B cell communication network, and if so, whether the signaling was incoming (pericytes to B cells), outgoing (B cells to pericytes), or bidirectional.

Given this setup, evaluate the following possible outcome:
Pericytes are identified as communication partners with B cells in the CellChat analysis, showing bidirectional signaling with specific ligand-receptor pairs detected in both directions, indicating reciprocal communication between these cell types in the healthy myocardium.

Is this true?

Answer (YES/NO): YES